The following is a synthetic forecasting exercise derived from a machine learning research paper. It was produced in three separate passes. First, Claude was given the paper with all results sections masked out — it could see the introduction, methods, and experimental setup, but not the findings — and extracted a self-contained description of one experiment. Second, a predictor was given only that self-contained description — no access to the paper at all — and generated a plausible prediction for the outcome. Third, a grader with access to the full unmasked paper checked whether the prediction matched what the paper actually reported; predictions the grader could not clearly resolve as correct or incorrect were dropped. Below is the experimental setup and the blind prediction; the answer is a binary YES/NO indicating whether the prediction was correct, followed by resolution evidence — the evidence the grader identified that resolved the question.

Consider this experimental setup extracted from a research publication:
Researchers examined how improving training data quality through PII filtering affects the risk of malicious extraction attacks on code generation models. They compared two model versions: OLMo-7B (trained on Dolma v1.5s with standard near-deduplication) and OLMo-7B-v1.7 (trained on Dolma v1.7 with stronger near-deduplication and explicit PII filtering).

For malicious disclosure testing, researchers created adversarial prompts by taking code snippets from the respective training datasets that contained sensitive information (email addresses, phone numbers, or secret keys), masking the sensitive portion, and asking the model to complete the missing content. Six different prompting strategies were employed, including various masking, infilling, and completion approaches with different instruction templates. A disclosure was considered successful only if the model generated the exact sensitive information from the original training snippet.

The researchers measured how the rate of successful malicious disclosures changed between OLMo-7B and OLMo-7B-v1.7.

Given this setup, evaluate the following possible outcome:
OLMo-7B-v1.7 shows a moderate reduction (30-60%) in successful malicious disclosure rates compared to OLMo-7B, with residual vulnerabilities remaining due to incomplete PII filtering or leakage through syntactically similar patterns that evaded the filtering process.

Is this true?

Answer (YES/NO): NO